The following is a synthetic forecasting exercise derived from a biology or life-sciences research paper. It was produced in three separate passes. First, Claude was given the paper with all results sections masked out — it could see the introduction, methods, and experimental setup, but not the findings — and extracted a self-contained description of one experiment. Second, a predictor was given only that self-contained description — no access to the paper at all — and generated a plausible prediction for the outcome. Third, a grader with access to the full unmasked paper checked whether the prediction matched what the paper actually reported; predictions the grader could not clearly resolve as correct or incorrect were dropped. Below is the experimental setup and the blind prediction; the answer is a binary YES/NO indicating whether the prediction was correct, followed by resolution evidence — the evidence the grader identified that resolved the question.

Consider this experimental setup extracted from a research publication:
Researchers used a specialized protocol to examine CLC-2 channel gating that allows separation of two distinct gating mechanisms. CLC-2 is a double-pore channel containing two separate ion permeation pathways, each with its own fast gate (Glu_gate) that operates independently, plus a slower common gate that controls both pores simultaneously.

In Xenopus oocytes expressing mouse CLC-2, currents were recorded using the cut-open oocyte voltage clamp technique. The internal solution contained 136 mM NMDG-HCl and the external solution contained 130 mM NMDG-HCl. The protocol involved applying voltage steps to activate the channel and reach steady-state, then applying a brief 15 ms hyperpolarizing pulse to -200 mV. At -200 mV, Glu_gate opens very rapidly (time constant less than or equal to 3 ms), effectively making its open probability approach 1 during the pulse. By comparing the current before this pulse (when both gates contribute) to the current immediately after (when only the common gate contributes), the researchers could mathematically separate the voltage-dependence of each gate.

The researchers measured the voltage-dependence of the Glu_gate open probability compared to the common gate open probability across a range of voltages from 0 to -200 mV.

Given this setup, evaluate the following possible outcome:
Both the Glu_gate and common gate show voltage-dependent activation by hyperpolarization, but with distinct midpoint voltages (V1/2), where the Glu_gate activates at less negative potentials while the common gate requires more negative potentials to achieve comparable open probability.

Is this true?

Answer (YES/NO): YES